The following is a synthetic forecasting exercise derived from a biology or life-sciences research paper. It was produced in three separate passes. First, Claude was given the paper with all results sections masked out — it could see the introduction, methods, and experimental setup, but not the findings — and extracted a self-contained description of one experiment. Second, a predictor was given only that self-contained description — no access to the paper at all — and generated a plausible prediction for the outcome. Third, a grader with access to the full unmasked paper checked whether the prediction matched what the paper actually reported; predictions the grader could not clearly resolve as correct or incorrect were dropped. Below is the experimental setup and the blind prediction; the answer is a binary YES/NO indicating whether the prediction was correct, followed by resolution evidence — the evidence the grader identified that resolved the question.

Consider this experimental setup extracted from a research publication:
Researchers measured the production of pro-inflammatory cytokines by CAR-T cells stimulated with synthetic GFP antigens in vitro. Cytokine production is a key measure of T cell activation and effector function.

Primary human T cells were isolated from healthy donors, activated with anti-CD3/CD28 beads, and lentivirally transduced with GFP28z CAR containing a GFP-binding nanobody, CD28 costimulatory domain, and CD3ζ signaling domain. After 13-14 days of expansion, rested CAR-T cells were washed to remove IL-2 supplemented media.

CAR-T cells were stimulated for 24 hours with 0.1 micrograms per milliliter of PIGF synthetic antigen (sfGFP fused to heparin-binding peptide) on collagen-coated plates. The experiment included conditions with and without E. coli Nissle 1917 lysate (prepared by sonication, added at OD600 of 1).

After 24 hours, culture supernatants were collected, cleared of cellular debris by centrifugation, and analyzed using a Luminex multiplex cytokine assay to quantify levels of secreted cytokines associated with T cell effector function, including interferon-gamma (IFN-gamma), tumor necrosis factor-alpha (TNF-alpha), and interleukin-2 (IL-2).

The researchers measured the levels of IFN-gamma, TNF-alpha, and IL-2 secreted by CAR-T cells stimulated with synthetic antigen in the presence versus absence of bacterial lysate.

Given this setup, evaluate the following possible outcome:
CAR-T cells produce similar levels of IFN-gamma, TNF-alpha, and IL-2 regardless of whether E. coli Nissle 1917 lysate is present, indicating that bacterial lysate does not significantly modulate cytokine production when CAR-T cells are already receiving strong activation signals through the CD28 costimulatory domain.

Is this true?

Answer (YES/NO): NO